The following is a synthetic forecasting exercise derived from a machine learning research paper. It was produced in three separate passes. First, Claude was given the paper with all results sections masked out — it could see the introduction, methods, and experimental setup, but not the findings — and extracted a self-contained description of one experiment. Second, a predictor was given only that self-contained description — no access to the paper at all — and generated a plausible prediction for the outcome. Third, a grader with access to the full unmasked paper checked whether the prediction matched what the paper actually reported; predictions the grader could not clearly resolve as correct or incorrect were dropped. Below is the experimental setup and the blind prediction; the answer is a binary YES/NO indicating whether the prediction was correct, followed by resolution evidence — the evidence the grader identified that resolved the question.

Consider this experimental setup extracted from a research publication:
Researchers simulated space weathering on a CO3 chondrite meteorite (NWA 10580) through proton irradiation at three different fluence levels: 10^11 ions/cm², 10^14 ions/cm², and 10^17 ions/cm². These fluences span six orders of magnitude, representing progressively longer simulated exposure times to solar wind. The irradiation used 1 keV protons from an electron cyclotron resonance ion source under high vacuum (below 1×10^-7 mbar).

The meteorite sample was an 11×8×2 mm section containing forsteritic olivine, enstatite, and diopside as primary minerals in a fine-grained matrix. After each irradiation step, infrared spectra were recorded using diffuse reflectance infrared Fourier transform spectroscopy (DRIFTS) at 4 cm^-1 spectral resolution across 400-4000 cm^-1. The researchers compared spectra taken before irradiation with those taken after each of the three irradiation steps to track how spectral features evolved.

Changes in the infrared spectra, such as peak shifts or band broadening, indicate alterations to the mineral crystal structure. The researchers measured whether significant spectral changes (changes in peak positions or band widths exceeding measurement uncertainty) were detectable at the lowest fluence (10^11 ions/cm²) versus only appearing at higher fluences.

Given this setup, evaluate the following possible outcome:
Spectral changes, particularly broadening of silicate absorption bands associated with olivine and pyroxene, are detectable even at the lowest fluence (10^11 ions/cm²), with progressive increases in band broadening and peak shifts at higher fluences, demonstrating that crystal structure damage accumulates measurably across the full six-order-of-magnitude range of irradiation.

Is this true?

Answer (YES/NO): NO